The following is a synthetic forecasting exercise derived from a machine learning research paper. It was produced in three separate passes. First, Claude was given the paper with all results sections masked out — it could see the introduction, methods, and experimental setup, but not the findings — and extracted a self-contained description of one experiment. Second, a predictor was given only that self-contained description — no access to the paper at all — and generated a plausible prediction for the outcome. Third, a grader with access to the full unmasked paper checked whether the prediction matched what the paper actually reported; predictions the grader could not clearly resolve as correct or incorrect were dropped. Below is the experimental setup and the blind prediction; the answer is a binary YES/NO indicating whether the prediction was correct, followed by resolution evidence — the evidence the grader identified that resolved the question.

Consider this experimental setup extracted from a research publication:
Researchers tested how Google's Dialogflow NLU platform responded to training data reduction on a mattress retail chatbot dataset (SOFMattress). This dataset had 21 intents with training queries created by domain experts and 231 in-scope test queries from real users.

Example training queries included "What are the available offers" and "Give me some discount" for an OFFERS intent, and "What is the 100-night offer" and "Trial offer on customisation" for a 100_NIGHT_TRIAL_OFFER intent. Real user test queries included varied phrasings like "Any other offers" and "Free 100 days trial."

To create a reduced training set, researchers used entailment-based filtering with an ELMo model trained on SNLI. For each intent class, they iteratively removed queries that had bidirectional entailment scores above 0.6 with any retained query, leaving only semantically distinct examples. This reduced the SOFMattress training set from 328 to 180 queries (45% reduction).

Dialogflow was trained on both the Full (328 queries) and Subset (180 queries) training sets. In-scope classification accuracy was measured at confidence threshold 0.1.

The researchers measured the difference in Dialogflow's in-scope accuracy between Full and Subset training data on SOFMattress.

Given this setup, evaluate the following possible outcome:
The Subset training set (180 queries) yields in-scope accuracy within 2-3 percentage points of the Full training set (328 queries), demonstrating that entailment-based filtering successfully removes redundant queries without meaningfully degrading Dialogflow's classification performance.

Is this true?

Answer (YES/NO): NO